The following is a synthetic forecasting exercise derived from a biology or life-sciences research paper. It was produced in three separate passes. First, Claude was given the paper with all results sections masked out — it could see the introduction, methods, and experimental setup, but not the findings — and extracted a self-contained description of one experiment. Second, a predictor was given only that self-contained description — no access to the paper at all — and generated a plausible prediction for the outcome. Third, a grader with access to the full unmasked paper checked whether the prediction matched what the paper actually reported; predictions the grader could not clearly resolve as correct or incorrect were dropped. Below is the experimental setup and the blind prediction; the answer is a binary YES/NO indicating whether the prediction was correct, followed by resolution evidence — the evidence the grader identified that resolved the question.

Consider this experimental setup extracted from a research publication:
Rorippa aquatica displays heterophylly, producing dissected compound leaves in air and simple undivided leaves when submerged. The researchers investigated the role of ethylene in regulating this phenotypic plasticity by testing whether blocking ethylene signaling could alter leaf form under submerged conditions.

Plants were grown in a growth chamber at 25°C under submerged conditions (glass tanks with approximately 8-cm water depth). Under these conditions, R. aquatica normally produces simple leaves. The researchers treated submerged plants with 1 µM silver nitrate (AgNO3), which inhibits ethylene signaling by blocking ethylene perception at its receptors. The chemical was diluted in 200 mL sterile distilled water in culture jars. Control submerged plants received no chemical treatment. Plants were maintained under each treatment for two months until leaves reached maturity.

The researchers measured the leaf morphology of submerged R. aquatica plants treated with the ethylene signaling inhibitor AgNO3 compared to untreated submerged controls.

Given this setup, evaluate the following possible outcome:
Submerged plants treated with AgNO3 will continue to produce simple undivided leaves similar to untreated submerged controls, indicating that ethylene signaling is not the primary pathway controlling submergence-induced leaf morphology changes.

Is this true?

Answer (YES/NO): NO